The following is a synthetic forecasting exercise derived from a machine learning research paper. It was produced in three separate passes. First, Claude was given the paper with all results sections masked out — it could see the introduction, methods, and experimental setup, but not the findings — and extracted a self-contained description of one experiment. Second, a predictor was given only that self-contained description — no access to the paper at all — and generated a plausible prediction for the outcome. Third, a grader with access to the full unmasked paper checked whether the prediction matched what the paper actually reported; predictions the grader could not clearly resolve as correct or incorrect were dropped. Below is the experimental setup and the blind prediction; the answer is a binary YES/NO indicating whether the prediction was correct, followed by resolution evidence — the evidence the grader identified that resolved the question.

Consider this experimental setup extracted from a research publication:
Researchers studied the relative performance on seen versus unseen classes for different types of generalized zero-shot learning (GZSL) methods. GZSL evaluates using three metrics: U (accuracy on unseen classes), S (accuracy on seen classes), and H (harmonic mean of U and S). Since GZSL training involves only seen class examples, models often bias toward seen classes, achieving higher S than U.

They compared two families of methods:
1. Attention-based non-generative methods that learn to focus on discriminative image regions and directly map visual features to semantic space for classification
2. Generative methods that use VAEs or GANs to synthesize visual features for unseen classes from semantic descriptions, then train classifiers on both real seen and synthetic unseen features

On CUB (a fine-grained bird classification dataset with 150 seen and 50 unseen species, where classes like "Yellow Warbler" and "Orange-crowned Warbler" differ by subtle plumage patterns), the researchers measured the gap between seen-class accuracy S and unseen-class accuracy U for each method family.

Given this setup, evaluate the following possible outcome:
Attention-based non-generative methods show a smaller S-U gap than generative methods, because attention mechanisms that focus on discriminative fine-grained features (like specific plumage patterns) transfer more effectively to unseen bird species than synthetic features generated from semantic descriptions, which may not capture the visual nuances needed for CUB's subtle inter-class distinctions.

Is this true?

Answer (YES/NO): NO